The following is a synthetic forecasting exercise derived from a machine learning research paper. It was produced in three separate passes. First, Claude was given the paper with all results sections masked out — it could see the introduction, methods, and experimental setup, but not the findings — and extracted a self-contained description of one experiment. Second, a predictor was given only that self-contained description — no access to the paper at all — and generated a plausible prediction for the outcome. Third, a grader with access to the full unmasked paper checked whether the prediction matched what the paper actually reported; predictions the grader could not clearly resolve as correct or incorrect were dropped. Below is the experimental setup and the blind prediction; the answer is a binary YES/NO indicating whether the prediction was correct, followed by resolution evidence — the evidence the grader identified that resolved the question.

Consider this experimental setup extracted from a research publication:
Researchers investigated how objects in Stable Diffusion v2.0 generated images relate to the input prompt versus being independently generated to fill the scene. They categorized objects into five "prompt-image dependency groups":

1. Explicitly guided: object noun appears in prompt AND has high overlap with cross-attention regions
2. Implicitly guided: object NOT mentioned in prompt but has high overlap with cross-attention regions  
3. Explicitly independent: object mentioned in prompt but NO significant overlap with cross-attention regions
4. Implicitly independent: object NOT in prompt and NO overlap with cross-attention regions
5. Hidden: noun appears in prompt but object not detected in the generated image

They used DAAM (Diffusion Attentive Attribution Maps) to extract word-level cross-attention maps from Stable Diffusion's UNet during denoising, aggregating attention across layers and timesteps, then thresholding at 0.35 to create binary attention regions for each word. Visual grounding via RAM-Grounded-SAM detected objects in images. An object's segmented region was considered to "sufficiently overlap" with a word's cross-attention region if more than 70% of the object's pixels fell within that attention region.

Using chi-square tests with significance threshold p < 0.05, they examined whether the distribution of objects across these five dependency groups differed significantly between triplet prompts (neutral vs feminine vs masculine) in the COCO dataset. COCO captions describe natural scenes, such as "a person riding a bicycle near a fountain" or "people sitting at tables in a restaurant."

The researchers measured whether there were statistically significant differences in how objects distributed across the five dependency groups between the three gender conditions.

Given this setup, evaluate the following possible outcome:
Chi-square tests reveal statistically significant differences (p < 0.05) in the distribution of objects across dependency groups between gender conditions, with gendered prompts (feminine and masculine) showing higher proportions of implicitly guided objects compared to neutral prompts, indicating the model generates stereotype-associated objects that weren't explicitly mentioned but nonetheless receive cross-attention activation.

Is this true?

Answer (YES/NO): NO